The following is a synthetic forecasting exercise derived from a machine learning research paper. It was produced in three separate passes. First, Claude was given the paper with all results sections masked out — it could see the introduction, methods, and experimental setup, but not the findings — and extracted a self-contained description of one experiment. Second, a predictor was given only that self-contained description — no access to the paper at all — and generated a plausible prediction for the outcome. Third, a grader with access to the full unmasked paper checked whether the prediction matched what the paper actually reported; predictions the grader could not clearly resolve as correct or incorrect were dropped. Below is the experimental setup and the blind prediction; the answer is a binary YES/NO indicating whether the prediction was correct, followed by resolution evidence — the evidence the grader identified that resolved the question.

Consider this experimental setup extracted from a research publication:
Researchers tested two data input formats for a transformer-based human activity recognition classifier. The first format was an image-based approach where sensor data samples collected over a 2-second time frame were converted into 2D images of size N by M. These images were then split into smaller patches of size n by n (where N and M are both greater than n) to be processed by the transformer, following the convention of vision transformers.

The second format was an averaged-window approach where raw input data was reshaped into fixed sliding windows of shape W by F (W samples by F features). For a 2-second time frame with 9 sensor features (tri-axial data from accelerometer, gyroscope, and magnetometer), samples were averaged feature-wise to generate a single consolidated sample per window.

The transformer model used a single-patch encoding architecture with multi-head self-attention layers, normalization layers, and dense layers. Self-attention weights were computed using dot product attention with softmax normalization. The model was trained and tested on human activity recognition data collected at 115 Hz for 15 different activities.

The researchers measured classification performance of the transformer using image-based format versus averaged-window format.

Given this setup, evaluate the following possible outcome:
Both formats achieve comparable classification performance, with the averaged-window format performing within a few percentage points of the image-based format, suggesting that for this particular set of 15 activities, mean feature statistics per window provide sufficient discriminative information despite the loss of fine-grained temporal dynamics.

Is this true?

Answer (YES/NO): NO